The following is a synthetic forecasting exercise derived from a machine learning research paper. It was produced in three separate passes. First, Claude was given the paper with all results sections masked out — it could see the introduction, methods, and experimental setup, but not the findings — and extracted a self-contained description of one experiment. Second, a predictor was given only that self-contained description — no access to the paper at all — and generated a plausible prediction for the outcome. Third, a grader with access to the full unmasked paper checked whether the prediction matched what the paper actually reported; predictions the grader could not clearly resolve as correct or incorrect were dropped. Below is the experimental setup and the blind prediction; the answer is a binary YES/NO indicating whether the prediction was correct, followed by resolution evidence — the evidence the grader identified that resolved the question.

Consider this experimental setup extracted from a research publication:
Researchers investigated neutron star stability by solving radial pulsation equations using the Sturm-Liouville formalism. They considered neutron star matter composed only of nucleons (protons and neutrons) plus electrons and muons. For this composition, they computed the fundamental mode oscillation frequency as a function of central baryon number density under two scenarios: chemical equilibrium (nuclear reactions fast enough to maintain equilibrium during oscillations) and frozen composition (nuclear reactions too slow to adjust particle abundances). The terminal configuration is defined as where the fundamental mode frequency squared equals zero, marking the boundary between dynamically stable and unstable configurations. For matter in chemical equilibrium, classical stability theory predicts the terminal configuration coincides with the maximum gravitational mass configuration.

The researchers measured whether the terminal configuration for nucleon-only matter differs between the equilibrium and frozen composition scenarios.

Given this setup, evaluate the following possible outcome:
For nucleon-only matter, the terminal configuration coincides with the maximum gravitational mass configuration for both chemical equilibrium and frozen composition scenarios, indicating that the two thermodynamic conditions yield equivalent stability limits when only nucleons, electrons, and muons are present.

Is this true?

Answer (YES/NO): NO